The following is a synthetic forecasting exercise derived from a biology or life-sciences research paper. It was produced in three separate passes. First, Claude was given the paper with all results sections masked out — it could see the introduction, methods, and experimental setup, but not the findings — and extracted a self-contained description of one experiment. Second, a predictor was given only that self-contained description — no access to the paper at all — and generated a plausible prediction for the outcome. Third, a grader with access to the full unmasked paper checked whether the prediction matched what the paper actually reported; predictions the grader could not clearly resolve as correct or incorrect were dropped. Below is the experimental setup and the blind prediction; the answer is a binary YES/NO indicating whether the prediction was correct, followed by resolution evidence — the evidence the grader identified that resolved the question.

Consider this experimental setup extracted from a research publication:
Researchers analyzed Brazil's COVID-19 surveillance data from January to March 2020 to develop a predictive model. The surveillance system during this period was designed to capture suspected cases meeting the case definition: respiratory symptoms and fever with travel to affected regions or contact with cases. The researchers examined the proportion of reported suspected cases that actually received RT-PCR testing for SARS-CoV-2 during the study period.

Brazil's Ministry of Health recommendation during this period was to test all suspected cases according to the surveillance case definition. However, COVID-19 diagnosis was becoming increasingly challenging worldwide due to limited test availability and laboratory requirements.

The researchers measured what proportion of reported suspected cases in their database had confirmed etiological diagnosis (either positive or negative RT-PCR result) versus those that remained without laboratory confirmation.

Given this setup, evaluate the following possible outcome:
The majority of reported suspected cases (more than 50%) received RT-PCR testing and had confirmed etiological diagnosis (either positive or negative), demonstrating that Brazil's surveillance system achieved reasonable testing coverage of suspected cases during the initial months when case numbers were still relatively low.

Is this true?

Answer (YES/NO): NO